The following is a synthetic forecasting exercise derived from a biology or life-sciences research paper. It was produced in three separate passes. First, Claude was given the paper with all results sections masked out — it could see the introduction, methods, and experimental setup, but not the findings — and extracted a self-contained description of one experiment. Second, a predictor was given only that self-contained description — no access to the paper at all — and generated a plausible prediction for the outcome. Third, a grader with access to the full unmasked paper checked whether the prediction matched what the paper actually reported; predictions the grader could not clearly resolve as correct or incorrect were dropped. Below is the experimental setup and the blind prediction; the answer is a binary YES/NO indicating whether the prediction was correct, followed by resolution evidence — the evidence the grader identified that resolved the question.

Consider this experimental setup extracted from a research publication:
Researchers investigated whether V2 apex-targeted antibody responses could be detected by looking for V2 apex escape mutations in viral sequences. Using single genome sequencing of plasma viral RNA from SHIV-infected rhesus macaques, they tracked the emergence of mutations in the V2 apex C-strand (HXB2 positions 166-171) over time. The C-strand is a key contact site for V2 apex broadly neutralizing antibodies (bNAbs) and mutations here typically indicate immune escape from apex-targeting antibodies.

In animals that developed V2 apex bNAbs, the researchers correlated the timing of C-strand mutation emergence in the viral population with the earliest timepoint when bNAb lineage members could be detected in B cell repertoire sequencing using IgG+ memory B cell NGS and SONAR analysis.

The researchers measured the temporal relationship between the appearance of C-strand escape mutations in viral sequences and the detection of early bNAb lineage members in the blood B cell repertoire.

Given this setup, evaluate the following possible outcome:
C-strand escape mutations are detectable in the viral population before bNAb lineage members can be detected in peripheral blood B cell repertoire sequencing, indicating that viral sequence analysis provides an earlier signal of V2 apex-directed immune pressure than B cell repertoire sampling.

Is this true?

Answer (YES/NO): NO